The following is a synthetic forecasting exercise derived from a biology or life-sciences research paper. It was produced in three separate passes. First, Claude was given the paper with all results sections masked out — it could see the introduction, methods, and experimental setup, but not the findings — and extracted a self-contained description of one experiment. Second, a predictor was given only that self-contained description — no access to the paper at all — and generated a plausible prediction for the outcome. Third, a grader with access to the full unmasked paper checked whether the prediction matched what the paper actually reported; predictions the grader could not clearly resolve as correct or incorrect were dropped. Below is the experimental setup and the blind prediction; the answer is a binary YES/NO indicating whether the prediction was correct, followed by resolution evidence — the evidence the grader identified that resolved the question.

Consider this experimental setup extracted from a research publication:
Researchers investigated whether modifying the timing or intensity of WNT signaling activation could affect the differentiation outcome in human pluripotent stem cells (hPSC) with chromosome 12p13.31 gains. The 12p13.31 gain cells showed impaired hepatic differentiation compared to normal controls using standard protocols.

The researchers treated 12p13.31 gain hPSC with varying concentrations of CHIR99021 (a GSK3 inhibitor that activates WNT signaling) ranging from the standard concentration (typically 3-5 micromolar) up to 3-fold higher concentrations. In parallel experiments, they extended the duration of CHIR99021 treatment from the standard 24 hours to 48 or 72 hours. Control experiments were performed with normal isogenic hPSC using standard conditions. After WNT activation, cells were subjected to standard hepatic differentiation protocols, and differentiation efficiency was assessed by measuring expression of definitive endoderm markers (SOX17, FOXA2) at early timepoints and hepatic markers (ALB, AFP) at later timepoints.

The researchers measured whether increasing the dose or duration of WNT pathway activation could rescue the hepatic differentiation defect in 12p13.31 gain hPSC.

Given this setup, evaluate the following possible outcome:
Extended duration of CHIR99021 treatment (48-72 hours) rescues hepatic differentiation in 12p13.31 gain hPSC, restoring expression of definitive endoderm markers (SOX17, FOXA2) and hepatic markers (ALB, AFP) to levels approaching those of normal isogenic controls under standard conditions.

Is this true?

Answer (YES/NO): NO